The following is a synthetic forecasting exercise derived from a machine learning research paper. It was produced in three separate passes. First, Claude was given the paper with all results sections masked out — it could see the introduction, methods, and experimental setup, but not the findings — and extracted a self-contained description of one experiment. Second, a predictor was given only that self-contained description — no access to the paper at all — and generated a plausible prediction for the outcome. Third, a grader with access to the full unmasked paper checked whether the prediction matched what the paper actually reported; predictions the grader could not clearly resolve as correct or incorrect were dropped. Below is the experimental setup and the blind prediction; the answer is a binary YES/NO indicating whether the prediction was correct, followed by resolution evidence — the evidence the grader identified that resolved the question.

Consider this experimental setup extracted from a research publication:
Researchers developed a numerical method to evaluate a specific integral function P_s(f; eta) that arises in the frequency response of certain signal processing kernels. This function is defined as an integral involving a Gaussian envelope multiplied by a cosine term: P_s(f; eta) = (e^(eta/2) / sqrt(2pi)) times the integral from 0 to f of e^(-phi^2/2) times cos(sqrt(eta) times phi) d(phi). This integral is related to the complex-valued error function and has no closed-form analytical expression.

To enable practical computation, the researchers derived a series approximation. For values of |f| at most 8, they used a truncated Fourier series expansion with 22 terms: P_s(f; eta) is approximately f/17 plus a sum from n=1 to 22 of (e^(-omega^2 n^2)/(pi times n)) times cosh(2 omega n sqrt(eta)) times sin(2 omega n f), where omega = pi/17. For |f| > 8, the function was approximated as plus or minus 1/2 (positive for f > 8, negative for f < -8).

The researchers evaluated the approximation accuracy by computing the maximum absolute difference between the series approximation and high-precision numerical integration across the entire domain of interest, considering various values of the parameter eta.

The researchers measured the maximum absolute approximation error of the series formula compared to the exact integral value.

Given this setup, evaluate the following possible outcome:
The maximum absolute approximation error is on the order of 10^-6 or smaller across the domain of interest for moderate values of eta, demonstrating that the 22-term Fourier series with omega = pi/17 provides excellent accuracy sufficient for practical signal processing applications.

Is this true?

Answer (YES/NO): NO